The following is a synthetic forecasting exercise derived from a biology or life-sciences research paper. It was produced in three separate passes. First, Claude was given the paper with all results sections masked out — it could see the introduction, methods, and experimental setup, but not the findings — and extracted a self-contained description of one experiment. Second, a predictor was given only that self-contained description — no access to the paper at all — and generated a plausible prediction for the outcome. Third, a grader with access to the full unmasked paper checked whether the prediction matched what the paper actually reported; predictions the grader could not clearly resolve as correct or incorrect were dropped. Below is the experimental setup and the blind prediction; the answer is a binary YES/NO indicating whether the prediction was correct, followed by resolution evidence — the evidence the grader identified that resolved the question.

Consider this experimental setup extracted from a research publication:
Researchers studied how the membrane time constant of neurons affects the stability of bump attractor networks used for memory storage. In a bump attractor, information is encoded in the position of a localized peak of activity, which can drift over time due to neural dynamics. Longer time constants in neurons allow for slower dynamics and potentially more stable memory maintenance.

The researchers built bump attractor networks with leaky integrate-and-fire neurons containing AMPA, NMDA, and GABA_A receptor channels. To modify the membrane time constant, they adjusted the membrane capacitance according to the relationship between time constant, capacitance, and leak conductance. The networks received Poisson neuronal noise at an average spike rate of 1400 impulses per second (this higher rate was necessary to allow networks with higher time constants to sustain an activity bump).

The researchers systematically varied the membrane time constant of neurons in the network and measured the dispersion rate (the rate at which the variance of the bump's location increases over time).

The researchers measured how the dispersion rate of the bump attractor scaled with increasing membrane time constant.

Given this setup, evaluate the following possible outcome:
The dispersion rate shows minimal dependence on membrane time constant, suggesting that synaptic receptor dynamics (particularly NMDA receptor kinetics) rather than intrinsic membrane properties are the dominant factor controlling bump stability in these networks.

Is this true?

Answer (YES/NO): NO